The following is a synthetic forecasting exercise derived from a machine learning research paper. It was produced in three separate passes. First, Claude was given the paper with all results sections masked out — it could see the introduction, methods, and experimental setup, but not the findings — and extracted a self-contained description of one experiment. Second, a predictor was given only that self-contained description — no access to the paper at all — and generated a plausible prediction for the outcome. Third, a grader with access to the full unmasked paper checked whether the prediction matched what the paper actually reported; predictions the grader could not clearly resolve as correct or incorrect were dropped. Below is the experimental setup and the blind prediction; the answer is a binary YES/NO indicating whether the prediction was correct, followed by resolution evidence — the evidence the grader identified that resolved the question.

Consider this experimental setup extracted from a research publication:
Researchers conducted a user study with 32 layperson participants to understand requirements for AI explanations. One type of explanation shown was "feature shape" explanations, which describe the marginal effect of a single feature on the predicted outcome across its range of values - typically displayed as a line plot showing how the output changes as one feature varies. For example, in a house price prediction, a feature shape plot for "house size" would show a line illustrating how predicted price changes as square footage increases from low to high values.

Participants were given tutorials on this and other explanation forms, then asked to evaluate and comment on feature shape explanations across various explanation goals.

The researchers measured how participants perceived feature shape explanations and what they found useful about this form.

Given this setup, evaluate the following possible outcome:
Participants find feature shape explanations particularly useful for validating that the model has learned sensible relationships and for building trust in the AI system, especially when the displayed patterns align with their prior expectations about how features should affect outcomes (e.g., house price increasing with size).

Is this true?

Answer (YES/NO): NO